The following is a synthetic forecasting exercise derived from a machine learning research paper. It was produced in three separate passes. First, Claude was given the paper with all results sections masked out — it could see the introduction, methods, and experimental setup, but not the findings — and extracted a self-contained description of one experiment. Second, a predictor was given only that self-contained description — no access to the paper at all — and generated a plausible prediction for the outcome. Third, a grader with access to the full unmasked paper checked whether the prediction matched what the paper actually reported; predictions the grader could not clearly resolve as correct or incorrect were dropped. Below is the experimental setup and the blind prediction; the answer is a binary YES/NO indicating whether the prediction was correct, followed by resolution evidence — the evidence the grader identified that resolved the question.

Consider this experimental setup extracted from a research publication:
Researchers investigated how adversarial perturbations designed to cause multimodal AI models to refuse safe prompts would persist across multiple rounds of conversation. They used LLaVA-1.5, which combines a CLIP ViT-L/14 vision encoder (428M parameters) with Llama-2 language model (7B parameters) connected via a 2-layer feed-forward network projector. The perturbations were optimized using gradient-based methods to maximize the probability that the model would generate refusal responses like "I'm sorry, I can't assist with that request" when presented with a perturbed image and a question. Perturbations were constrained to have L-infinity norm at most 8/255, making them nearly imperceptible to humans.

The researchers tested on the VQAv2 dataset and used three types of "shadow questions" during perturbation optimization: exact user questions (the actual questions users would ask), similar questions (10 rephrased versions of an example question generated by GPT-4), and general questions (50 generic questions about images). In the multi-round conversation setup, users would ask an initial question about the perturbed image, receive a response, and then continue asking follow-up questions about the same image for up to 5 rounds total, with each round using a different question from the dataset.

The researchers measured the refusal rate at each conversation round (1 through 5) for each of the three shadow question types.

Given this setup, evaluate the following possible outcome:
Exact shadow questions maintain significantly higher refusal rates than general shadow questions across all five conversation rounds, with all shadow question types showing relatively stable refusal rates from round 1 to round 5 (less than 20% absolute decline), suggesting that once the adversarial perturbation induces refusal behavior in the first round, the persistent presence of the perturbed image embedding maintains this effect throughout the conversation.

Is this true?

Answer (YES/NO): NO